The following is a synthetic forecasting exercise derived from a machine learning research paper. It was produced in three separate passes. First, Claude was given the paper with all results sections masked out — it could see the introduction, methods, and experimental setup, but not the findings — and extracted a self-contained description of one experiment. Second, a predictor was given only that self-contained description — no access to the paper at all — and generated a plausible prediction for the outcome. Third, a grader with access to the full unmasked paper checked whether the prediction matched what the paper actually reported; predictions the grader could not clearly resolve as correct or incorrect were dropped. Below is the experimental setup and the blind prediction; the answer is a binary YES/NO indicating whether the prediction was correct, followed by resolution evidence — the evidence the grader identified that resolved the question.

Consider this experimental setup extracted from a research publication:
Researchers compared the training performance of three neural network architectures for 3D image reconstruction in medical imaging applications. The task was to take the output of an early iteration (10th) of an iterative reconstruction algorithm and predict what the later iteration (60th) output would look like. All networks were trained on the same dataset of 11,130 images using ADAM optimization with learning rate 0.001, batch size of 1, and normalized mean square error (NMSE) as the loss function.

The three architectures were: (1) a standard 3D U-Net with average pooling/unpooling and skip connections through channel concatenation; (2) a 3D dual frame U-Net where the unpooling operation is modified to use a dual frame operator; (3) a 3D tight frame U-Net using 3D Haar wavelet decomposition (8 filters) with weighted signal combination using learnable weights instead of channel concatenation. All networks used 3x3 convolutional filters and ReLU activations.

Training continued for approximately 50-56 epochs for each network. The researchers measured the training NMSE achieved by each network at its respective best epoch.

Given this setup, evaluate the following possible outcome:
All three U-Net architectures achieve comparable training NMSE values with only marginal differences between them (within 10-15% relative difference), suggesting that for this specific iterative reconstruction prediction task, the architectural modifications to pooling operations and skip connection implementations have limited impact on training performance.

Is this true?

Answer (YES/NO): NO